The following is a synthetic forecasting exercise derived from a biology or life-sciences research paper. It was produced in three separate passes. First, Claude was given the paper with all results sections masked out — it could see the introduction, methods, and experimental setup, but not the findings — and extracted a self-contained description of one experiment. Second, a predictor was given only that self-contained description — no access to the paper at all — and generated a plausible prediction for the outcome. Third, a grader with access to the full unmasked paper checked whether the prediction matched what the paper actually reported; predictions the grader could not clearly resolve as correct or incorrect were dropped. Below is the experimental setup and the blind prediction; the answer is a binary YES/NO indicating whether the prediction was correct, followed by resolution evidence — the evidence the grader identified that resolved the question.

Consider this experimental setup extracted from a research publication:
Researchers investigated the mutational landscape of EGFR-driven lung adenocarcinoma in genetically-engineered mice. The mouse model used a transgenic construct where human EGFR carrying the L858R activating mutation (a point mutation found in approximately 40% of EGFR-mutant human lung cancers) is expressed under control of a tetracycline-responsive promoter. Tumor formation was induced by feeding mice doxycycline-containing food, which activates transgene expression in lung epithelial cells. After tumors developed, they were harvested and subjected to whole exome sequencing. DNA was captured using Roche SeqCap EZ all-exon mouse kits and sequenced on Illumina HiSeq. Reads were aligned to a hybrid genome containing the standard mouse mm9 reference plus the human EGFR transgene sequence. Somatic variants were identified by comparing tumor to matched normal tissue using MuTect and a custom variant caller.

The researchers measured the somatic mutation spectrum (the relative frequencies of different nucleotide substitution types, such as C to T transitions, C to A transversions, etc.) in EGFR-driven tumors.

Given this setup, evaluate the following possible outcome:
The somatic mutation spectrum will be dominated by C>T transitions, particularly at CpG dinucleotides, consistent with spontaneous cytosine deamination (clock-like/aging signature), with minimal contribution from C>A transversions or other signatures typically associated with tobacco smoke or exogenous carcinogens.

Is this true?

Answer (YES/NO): YES